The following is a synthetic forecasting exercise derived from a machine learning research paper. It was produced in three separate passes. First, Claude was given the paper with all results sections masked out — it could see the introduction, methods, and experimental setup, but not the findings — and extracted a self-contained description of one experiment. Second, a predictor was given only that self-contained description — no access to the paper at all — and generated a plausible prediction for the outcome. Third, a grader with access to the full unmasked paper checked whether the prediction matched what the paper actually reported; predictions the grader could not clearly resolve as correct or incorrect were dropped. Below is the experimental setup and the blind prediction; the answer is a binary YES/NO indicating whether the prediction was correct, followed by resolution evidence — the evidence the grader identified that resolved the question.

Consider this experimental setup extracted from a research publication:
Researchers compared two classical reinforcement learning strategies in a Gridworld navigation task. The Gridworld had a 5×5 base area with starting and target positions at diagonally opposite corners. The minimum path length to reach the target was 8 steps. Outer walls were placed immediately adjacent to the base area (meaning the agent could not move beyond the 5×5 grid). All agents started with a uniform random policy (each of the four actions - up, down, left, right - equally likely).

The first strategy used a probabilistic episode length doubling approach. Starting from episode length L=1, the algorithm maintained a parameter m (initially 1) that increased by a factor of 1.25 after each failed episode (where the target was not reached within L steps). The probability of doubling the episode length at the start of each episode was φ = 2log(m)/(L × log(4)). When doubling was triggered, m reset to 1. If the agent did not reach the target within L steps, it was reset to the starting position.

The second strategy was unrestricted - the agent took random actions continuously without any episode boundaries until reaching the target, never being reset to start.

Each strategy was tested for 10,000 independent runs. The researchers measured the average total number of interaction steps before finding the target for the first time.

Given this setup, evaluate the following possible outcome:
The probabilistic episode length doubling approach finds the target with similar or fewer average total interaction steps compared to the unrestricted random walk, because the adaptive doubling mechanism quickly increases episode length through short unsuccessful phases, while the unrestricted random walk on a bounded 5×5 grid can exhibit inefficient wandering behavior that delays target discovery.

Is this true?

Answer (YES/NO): NO